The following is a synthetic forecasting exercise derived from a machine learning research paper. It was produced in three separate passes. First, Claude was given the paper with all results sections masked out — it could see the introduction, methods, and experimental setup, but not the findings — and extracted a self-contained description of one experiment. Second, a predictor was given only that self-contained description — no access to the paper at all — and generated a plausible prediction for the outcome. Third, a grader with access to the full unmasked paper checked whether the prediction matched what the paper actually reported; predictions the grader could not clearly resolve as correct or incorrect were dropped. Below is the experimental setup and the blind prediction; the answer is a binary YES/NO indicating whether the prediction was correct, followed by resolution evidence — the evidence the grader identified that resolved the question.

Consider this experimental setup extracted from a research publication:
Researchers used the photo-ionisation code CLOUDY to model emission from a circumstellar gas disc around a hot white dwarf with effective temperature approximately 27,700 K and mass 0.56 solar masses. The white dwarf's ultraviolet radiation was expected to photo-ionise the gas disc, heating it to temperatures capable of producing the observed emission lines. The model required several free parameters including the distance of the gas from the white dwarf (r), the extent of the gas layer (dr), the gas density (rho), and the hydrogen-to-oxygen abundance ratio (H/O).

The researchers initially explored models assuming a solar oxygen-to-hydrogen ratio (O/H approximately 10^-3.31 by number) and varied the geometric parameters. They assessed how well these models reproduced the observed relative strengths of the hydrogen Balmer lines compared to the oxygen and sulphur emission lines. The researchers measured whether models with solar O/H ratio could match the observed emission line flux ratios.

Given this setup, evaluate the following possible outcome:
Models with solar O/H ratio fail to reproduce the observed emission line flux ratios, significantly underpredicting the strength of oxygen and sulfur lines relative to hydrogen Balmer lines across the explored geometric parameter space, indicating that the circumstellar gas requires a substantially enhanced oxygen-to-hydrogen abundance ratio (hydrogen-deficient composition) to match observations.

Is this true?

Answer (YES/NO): YES